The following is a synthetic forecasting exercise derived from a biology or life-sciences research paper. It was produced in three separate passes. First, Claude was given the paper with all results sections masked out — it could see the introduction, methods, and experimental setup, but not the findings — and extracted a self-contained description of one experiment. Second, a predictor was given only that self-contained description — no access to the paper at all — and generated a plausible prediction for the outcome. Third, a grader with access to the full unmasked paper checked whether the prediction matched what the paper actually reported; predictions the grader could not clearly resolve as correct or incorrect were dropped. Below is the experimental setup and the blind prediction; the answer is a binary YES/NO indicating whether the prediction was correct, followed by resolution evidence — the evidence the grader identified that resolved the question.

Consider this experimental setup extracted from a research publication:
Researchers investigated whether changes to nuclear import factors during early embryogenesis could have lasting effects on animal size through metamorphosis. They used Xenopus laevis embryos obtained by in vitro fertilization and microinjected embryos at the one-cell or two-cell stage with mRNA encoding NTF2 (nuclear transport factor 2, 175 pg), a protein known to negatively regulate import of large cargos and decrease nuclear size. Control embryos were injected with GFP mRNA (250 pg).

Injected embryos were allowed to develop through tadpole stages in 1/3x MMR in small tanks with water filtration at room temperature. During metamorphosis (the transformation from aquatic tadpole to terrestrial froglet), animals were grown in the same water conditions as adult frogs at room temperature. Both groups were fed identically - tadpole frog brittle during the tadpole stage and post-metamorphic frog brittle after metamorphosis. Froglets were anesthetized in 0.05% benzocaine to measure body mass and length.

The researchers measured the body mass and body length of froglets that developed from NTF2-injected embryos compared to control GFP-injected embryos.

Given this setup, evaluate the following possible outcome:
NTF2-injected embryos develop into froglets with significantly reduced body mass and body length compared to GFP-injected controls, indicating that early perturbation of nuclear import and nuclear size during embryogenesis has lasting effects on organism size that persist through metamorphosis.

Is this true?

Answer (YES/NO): YES